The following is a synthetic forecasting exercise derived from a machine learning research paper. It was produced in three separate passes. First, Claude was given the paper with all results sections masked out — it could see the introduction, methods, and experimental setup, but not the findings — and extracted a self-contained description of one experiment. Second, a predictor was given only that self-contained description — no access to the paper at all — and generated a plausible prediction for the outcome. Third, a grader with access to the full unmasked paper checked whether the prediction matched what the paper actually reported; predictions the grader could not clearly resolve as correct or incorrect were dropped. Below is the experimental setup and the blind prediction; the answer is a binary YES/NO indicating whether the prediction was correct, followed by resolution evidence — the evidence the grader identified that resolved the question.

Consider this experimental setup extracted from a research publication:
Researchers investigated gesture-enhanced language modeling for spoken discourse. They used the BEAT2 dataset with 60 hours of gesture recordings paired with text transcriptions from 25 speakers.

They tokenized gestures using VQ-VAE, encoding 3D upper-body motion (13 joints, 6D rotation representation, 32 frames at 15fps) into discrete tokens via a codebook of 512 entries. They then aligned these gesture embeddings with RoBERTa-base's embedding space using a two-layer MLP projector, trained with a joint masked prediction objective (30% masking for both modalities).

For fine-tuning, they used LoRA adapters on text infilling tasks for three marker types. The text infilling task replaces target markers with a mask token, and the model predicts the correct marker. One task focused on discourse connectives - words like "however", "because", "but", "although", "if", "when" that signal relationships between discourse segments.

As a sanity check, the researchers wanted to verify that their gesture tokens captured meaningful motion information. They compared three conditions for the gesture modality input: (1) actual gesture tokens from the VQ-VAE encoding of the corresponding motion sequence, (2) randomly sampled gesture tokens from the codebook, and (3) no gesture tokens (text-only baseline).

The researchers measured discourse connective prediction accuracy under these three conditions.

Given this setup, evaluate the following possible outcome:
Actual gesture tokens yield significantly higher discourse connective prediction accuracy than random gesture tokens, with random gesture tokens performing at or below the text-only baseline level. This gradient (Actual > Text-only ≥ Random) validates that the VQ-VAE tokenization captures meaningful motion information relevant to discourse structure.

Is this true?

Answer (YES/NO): YES